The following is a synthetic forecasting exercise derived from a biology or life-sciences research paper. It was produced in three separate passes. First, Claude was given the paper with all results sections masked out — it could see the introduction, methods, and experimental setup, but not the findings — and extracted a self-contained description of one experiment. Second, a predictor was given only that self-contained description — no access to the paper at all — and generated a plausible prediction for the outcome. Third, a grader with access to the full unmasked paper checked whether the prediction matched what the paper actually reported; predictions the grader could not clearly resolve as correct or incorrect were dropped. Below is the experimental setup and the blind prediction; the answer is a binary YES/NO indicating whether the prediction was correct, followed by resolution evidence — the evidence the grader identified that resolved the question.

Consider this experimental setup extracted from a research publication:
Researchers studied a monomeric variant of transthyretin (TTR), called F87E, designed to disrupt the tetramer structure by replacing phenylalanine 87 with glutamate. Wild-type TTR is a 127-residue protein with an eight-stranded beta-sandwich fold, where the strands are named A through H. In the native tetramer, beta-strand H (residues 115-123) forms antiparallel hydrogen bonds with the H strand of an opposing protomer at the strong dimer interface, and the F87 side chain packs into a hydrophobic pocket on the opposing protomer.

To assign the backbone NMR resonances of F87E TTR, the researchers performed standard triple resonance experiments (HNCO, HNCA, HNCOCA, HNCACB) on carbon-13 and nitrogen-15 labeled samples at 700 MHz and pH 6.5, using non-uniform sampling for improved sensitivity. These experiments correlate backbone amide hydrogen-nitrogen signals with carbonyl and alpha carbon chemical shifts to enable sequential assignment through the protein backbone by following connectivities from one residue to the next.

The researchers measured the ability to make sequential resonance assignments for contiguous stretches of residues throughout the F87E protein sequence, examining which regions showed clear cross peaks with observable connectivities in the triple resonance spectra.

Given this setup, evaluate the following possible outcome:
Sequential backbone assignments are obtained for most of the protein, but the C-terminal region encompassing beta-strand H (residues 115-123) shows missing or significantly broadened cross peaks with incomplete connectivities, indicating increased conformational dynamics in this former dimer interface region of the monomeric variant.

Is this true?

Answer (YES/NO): NO